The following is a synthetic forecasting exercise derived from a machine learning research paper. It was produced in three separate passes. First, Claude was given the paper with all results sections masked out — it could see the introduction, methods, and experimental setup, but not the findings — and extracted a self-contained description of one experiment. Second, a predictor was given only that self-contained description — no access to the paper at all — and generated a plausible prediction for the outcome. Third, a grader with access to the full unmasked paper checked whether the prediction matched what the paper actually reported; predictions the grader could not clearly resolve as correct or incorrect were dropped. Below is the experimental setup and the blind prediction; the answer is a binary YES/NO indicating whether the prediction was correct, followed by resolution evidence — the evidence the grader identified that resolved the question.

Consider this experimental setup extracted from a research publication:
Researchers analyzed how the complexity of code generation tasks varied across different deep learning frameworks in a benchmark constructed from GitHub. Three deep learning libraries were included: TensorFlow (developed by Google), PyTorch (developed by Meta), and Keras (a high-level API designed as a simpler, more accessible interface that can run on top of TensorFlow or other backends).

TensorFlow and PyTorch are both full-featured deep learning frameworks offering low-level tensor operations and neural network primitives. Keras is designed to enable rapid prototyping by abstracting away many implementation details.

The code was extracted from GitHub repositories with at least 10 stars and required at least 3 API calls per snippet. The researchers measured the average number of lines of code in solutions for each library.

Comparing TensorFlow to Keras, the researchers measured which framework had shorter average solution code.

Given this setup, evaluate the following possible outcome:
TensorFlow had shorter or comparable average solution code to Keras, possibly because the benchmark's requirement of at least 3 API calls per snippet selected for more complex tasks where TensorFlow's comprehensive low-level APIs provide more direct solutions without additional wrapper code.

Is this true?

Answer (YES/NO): YES